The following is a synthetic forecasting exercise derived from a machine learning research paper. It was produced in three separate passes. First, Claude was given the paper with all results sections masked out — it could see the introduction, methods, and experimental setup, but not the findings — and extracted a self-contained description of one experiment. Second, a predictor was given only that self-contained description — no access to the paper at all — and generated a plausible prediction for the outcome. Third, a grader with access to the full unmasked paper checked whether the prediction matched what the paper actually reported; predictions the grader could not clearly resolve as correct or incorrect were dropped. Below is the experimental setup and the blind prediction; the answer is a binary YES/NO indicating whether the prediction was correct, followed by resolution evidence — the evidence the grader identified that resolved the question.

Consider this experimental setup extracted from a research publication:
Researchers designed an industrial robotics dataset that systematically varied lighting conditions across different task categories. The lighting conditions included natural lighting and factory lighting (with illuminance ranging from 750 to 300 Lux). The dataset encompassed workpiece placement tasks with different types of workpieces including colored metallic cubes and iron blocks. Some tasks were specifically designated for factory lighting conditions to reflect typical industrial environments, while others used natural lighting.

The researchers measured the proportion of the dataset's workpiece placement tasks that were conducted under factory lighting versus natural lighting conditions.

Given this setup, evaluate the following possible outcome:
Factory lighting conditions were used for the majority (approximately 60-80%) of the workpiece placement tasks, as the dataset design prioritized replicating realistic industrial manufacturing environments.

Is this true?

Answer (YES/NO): YES